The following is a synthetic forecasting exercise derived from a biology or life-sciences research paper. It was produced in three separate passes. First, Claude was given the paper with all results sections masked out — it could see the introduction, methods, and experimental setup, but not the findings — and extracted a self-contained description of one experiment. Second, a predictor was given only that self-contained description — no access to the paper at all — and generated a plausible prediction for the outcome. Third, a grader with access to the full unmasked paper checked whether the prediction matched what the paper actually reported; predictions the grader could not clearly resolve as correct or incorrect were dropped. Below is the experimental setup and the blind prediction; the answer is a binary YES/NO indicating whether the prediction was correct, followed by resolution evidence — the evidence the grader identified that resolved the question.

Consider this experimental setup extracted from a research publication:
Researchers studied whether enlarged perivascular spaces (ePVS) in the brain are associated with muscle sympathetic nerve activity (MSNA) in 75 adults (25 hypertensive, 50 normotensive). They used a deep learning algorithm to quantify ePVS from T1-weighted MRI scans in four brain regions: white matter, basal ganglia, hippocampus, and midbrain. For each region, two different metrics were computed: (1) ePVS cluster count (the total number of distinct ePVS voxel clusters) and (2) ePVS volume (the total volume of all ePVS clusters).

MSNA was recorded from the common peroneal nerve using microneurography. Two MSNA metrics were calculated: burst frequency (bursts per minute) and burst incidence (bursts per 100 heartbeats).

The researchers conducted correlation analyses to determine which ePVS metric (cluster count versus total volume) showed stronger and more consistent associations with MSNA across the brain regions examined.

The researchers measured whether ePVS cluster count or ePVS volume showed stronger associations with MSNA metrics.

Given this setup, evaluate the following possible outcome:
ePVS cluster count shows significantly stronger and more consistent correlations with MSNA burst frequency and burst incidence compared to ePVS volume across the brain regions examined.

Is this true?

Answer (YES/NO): NO